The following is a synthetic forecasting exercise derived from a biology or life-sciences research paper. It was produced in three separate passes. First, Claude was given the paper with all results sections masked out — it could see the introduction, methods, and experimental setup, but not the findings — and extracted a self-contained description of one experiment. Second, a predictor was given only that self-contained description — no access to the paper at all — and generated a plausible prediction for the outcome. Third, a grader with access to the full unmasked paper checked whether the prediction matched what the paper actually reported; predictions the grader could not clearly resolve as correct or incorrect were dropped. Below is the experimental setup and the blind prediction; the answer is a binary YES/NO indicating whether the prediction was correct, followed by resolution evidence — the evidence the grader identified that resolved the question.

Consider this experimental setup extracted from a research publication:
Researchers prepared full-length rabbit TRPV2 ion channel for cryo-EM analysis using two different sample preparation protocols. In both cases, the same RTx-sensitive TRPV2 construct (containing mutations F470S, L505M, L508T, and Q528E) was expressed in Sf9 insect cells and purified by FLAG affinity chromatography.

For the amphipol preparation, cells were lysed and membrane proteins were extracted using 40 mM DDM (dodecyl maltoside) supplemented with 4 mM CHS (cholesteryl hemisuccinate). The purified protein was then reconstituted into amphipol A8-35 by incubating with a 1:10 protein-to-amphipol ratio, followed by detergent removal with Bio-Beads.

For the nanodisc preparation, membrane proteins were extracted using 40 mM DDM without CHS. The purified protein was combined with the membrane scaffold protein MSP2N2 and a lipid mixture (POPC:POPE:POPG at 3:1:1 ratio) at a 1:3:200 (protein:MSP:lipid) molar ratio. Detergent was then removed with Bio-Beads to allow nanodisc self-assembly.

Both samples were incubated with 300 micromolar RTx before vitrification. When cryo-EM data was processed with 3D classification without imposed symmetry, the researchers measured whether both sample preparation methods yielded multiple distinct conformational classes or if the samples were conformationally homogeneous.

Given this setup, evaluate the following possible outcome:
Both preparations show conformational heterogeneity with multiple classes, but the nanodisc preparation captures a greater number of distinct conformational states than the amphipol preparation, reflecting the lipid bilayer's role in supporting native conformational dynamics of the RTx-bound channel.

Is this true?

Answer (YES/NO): NO